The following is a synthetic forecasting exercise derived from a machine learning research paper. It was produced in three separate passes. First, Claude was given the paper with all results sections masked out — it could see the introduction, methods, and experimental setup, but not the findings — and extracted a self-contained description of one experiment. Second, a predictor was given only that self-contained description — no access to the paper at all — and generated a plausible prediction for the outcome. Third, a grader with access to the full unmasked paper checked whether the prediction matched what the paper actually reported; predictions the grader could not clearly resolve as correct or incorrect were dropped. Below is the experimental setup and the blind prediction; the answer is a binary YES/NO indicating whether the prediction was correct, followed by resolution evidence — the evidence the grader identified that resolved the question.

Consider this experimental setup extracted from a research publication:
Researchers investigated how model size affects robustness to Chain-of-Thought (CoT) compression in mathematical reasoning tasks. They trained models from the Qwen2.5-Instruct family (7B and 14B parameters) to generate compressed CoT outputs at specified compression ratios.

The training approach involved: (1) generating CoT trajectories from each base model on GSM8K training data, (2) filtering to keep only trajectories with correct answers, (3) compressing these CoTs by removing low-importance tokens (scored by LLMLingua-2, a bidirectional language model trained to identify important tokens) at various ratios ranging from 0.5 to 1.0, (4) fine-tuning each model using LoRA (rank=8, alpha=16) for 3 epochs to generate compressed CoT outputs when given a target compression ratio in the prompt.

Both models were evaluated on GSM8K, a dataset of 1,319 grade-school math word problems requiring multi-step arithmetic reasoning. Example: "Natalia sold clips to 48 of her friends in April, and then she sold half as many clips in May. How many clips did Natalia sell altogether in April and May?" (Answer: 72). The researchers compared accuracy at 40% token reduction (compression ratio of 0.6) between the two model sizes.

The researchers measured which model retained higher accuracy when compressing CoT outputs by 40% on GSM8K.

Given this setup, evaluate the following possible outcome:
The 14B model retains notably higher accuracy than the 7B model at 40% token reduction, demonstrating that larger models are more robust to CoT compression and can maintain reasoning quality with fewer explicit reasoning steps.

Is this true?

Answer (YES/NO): YES